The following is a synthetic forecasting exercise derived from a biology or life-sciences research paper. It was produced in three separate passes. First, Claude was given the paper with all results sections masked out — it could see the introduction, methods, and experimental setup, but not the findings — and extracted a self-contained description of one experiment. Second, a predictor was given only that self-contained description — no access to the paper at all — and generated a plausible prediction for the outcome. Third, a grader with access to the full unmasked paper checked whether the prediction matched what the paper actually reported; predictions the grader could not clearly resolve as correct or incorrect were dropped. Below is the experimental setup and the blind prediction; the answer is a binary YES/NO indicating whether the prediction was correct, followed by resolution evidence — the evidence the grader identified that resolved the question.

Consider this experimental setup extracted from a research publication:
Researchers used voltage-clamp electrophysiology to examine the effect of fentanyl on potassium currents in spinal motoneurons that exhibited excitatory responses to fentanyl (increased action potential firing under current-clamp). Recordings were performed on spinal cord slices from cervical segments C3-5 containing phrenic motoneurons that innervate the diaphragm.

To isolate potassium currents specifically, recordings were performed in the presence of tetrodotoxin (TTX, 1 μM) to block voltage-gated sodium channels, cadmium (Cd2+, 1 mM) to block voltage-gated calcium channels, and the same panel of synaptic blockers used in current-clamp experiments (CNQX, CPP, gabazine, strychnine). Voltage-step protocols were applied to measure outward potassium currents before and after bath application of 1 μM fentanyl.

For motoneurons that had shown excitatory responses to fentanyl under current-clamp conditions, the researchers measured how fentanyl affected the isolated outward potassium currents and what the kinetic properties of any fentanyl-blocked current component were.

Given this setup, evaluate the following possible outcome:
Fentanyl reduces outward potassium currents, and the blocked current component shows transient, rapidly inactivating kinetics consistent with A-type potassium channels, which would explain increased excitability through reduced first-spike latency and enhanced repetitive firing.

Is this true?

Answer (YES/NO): NO